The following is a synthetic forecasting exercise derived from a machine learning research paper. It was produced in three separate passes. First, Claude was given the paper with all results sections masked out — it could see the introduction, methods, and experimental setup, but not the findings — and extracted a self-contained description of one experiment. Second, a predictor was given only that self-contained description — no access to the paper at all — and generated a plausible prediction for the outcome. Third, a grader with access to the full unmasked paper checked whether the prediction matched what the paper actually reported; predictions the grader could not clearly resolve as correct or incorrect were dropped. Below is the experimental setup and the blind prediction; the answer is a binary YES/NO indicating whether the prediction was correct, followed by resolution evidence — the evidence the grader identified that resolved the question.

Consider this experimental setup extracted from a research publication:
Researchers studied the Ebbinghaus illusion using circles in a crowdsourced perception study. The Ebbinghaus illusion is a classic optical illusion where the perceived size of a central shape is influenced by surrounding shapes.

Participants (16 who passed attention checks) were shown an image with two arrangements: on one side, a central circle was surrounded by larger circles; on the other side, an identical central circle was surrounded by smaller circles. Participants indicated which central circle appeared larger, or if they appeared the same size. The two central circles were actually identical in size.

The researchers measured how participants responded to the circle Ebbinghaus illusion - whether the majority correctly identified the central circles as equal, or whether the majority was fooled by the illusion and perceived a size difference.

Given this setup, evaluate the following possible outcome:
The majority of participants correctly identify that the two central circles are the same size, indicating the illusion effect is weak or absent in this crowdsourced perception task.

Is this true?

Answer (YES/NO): NO